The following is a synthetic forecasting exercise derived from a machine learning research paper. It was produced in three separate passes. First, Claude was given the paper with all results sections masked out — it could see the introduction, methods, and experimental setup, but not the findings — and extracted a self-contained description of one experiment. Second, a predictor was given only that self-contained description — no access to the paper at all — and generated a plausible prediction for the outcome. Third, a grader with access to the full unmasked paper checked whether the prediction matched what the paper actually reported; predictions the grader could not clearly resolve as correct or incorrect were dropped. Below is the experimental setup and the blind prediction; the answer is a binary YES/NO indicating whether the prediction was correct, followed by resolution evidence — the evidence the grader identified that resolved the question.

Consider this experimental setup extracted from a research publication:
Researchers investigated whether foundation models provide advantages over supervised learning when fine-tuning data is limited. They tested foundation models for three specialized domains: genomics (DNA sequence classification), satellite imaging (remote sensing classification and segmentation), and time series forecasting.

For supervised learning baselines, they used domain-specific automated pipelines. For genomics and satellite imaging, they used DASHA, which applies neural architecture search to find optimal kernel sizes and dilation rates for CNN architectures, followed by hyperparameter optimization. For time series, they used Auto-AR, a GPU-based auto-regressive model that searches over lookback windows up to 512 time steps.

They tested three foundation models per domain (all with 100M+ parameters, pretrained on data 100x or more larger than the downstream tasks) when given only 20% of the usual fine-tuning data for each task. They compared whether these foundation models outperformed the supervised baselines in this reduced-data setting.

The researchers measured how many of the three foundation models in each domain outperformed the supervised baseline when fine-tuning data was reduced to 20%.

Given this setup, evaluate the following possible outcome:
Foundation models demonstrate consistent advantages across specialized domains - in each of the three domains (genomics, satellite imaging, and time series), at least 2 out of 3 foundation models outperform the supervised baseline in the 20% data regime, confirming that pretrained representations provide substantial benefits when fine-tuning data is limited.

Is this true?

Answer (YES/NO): NO